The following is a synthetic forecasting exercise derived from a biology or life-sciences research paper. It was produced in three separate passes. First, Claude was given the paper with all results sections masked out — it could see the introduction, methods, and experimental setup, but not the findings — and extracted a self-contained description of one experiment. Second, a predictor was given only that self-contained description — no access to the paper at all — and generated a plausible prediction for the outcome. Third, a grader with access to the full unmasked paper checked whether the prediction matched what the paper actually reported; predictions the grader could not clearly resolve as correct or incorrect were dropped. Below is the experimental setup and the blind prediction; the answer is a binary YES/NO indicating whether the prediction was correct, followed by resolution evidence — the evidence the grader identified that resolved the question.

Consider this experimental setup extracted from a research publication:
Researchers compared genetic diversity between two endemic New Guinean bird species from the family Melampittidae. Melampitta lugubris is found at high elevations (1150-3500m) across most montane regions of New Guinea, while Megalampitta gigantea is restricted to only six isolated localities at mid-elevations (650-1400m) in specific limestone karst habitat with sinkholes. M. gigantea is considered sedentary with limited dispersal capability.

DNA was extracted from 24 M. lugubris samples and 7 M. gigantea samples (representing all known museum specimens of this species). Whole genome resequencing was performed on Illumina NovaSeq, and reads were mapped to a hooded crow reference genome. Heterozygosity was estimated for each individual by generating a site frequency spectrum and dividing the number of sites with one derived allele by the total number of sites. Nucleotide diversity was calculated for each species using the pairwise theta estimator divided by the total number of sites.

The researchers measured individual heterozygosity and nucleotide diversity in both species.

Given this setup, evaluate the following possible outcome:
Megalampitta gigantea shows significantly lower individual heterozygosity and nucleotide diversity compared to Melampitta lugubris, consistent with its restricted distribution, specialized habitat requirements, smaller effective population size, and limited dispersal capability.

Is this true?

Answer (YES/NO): YES